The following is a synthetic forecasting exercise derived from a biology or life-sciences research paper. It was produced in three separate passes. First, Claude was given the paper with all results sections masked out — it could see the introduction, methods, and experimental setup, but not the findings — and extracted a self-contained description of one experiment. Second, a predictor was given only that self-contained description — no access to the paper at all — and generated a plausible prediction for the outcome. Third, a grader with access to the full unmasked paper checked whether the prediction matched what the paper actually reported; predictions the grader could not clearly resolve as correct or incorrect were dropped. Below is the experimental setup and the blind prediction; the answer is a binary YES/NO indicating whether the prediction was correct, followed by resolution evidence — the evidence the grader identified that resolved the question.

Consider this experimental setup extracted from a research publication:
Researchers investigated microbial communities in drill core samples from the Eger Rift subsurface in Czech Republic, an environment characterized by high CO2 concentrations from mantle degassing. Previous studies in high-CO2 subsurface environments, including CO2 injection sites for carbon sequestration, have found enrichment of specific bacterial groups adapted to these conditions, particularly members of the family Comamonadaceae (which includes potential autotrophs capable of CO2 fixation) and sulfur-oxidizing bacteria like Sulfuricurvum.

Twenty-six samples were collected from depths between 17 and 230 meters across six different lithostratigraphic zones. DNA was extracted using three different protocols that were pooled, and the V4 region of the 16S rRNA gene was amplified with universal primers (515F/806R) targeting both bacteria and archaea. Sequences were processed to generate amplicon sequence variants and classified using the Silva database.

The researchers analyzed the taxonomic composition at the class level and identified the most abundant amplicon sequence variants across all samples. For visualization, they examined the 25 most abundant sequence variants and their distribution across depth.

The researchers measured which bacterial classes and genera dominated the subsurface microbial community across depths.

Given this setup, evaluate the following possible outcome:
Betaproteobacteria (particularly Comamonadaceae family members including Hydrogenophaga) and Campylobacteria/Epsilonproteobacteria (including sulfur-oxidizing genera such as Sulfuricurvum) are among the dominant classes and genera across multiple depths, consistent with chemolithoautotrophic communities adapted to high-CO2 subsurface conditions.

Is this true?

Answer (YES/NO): NO